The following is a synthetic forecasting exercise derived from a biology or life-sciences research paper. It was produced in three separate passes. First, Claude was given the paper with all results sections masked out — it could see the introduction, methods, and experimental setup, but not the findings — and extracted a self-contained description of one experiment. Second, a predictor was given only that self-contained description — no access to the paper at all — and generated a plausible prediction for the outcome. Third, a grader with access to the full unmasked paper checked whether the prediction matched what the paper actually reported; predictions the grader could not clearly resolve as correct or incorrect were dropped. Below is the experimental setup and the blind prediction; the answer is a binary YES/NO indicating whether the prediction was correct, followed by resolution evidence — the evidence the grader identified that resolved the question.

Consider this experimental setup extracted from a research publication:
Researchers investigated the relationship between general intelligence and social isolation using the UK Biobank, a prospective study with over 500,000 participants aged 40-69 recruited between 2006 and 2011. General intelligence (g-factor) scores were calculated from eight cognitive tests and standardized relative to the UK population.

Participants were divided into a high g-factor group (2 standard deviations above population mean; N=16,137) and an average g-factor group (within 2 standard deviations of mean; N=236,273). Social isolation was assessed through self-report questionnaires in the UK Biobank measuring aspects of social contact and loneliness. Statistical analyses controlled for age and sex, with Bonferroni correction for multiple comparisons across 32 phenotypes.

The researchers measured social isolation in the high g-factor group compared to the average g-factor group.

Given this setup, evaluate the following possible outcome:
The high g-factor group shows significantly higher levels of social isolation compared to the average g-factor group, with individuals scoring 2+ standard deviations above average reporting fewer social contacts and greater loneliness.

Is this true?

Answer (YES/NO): NO